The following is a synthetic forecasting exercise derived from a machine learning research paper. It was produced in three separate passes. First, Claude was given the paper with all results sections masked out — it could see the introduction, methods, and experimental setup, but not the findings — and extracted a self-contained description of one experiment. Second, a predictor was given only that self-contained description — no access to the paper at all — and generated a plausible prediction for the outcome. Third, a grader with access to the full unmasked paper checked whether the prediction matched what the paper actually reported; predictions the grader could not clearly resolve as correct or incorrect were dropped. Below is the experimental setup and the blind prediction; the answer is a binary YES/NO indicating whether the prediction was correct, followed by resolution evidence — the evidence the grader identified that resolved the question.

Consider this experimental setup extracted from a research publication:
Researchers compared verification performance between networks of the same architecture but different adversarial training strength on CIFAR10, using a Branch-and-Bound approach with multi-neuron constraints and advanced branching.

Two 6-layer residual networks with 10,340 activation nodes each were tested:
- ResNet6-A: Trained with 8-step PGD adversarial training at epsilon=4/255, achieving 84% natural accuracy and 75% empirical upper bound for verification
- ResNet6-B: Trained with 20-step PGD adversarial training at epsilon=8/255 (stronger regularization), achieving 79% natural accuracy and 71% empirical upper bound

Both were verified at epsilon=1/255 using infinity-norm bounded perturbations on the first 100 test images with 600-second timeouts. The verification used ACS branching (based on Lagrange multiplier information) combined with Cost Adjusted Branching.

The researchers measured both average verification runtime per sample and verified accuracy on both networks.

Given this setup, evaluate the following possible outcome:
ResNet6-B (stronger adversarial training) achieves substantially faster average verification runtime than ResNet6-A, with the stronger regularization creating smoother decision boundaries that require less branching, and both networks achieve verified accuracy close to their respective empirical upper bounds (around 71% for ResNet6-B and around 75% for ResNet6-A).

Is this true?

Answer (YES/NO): NO